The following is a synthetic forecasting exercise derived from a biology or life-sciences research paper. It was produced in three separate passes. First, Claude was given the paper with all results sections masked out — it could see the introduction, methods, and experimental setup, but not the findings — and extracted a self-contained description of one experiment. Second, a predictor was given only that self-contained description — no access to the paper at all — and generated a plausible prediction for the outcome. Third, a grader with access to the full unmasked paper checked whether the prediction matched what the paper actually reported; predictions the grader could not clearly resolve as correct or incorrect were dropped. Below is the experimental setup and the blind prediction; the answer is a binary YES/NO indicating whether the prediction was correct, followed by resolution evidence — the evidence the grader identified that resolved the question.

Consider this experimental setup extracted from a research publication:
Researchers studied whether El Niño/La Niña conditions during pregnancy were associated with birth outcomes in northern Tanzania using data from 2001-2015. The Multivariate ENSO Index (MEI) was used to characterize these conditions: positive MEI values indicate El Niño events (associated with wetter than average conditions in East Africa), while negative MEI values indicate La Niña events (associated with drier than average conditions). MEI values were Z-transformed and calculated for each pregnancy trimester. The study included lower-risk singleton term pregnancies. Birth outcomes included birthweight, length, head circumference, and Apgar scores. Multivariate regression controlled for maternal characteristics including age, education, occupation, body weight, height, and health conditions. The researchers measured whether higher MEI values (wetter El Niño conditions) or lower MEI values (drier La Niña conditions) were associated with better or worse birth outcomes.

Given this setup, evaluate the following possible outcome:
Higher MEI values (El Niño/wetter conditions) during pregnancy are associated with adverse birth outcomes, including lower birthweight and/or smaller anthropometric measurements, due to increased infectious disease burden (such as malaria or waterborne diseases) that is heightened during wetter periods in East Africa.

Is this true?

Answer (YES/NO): YES